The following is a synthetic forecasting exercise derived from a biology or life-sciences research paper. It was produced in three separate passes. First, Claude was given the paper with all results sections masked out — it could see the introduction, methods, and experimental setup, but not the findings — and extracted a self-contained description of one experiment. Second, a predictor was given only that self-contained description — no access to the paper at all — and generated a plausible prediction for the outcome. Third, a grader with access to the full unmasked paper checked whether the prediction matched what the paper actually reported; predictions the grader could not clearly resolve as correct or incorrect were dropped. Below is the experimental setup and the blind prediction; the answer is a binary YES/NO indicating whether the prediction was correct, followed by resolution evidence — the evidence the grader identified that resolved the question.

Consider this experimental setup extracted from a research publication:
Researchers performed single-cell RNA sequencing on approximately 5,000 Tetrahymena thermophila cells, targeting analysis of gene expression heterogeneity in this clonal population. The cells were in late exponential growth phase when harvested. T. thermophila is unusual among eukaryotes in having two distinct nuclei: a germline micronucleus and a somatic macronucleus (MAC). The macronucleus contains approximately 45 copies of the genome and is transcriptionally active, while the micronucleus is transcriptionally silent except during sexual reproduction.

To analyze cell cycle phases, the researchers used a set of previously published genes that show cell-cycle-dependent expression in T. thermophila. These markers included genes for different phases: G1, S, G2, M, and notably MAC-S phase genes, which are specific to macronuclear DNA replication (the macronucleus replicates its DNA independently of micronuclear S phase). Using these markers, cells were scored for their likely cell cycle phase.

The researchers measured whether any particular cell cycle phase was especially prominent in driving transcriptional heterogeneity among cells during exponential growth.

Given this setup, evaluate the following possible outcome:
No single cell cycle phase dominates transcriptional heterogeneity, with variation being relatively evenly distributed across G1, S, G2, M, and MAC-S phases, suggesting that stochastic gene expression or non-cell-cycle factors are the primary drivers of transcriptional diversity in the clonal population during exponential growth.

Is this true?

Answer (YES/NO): NO